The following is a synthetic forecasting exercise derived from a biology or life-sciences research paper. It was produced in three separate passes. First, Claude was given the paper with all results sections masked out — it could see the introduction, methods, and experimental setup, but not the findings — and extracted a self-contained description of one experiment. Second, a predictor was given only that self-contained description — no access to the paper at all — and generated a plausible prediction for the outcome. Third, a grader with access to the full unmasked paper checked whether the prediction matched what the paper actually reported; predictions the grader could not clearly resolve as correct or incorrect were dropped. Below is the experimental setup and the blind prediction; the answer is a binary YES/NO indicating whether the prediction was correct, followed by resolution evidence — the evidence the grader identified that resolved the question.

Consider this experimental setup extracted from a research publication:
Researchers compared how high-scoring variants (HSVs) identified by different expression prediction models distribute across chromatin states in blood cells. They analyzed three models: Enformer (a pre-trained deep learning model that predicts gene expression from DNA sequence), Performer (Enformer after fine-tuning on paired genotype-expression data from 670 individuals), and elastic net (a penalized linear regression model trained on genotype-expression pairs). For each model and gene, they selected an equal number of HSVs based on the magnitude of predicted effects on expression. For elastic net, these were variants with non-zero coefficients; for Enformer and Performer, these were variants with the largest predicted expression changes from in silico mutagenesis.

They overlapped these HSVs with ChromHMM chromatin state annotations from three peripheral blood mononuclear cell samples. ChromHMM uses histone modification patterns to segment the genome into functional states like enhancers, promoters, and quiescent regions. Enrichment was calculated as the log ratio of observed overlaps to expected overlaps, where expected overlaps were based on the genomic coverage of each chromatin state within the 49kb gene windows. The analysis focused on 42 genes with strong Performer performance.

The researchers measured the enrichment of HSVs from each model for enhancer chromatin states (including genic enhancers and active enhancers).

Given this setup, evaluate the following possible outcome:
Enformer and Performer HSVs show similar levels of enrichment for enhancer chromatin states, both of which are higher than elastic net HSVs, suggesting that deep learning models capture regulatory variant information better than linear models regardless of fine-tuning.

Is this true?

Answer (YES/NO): YES